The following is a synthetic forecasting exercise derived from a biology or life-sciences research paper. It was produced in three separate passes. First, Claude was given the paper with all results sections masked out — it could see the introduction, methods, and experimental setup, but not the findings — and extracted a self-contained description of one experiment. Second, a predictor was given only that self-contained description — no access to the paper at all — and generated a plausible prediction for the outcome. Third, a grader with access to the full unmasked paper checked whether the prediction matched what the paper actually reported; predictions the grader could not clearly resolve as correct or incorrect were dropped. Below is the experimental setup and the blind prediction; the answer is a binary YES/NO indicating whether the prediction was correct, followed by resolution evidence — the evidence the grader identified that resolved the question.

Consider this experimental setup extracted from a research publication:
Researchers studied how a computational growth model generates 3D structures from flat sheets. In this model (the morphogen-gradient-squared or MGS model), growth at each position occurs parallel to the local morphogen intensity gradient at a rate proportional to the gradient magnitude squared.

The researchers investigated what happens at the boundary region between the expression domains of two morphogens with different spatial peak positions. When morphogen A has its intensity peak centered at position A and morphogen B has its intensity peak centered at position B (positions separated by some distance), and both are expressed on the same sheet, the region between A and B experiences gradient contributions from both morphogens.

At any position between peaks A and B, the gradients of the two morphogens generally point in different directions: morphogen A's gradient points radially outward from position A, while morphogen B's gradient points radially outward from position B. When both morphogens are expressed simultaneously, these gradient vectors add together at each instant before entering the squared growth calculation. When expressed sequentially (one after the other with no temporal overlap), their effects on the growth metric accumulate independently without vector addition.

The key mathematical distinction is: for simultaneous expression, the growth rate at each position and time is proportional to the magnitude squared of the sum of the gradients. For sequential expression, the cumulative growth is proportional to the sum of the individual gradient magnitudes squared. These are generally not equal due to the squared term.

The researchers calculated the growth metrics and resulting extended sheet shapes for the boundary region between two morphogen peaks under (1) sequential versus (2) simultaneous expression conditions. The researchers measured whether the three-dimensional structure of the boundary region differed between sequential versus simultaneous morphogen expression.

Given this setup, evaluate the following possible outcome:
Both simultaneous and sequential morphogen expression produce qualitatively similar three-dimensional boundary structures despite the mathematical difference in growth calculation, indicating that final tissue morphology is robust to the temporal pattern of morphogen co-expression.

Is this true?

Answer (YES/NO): NO